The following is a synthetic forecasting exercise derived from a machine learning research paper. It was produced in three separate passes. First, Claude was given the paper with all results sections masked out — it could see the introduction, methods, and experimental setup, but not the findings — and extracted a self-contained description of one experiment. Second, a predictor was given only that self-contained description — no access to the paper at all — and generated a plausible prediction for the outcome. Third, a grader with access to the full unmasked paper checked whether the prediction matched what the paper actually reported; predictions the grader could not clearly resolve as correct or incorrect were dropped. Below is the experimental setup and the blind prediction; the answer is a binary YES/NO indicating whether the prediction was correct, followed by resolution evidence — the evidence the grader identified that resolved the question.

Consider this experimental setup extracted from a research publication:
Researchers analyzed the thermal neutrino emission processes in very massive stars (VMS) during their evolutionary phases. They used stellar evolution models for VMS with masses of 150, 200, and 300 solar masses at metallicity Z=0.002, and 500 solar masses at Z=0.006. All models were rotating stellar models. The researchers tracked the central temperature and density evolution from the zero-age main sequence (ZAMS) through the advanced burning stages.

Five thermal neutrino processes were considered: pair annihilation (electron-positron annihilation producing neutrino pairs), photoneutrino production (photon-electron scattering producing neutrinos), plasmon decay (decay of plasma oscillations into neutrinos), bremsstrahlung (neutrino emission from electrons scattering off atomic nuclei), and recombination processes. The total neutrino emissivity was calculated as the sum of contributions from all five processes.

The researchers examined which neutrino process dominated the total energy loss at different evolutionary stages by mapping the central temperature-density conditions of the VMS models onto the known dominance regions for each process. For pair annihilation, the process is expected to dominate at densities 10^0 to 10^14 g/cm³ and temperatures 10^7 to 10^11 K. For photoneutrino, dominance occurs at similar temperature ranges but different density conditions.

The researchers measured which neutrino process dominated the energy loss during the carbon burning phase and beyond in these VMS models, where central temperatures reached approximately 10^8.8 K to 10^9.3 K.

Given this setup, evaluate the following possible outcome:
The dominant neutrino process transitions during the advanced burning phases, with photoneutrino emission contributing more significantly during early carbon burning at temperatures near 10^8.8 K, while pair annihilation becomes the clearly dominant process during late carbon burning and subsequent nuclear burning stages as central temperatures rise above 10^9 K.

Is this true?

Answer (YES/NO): NO